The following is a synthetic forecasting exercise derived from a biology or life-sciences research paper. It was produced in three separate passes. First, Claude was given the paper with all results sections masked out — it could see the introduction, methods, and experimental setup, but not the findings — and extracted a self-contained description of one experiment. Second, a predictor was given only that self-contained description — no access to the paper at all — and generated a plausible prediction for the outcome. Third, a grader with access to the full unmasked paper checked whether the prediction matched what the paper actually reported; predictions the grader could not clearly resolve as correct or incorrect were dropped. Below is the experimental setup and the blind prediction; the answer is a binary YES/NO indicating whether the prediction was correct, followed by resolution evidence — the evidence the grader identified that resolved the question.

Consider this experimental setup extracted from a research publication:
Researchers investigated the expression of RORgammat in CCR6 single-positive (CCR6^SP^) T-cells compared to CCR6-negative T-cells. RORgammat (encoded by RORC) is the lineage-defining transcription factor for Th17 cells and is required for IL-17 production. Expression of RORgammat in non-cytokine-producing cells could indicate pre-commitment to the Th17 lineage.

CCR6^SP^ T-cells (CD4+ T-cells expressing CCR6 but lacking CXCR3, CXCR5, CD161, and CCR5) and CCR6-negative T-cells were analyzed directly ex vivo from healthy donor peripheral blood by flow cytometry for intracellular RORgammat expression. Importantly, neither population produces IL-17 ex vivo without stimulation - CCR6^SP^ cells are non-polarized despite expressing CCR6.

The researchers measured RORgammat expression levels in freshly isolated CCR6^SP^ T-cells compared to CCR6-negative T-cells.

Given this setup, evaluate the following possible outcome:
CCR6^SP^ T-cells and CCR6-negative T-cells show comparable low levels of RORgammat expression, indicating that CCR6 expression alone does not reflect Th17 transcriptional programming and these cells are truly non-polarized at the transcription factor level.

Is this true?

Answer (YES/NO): NO